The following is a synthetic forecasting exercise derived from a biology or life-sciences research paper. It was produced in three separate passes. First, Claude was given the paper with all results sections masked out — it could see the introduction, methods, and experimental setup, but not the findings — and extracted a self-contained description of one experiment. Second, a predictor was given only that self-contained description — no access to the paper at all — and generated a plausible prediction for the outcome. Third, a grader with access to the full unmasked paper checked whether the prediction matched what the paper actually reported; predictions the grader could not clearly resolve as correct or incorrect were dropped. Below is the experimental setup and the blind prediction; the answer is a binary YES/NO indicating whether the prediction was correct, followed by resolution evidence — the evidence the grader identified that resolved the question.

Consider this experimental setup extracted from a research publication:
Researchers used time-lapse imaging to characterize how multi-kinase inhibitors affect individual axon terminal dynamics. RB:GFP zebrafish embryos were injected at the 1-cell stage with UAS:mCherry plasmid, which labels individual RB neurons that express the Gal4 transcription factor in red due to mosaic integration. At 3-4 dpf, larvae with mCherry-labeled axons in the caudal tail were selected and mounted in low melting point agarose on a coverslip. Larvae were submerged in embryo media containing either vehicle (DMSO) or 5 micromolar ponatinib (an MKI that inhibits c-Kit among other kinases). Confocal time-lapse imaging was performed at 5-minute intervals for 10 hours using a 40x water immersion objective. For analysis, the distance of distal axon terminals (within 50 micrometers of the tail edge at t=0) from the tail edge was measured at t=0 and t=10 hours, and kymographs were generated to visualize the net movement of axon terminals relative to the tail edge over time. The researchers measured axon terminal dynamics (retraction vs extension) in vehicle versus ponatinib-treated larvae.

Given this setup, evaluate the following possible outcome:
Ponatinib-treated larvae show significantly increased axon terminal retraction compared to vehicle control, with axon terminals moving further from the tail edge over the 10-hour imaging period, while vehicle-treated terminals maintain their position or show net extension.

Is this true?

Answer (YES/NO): YES